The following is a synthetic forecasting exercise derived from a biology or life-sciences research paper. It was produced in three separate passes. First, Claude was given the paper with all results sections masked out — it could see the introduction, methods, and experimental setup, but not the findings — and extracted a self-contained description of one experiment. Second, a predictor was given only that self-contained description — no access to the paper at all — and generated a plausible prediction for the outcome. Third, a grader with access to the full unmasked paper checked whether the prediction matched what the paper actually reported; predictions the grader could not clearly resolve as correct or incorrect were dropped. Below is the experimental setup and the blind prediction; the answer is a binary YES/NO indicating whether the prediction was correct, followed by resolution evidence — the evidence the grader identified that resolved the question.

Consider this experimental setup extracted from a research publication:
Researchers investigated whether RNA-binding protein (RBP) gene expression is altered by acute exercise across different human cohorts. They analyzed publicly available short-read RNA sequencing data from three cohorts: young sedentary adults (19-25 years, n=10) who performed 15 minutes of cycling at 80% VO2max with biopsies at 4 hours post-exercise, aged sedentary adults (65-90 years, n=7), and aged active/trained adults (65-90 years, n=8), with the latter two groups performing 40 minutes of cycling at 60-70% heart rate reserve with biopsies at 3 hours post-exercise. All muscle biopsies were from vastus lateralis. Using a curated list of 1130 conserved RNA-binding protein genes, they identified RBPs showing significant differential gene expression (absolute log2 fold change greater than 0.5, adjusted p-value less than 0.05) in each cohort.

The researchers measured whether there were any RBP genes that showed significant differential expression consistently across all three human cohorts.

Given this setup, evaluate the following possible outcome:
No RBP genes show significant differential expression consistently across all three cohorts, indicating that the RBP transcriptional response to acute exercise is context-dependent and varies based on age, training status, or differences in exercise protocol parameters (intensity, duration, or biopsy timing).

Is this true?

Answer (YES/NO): YES